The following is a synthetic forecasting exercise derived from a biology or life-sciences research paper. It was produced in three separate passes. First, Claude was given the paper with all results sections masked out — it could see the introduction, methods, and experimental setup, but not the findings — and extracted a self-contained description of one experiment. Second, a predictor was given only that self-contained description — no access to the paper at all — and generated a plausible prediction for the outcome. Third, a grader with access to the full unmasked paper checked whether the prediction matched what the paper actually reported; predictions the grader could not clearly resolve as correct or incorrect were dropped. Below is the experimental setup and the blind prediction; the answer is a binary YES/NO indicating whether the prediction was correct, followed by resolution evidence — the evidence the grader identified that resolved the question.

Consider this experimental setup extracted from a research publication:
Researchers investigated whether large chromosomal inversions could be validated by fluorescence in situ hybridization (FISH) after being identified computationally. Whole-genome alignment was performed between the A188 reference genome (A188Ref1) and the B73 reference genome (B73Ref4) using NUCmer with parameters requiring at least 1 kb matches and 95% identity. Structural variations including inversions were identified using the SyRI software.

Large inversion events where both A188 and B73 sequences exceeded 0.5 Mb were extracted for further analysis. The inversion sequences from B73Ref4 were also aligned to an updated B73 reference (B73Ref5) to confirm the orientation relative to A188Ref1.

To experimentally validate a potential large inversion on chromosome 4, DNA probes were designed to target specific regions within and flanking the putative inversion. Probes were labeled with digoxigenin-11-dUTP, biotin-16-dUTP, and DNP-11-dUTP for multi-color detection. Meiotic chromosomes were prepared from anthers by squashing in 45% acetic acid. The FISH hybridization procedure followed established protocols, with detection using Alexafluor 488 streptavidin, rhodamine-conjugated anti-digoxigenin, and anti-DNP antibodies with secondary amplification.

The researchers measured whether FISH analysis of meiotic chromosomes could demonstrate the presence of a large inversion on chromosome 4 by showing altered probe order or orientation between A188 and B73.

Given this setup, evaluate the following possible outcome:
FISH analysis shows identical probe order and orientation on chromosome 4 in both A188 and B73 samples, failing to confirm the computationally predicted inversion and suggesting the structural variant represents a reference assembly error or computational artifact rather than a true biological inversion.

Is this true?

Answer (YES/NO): YES